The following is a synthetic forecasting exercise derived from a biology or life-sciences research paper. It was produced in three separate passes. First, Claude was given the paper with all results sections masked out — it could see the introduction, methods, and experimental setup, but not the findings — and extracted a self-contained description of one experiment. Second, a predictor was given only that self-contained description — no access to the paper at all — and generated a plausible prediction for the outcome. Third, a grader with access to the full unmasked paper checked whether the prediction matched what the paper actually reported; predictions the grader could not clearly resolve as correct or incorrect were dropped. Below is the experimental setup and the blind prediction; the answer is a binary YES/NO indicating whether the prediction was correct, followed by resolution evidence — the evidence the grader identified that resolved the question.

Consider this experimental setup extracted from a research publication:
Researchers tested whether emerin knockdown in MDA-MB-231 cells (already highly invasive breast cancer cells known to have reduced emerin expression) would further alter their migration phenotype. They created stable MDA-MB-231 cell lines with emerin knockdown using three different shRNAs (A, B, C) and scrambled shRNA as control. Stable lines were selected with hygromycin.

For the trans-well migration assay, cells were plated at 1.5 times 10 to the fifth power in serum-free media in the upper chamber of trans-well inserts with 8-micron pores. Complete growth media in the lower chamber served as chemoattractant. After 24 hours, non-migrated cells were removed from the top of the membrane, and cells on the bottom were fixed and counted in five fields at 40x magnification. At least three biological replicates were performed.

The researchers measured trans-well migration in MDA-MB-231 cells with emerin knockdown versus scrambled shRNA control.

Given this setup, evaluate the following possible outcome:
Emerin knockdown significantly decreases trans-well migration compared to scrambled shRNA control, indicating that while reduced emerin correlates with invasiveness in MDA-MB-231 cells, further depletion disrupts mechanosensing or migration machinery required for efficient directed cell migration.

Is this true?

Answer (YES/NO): NO